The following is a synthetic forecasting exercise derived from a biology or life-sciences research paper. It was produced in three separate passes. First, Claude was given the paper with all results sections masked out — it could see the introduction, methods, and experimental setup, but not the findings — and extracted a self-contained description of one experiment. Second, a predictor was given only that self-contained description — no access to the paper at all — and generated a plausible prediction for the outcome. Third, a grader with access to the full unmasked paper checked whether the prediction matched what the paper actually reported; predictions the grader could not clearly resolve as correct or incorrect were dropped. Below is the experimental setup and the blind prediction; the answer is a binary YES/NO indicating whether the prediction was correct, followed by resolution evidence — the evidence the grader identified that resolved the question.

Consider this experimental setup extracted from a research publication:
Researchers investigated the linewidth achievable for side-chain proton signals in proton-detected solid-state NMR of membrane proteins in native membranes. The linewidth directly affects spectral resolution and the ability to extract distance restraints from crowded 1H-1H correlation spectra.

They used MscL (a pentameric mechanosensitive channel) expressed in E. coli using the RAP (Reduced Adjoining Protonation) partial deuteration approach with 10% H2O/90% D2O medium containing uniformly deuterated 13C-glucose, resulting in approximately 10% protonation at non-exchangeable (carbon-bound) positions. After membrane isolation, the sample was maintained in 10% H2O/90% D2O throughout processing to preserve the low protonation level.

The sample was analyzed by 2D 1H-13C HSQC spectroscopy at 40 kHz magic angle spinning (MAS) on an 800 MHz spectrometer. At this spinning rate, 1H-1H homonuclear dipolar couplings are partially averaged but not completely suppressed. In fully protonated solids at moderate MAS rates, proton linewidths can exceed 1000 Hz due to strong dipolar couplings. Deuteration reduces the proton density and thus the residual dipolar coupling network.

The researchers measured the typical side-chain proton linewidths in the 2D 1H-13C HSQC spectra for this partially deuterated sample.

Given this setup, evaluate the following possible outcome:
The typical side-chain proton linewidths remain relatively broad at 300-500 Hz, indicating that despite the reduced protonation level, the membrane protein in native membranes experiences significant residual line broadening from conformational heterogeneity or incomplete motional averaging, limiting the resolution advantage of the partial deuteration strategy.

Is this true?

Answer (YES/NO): NO